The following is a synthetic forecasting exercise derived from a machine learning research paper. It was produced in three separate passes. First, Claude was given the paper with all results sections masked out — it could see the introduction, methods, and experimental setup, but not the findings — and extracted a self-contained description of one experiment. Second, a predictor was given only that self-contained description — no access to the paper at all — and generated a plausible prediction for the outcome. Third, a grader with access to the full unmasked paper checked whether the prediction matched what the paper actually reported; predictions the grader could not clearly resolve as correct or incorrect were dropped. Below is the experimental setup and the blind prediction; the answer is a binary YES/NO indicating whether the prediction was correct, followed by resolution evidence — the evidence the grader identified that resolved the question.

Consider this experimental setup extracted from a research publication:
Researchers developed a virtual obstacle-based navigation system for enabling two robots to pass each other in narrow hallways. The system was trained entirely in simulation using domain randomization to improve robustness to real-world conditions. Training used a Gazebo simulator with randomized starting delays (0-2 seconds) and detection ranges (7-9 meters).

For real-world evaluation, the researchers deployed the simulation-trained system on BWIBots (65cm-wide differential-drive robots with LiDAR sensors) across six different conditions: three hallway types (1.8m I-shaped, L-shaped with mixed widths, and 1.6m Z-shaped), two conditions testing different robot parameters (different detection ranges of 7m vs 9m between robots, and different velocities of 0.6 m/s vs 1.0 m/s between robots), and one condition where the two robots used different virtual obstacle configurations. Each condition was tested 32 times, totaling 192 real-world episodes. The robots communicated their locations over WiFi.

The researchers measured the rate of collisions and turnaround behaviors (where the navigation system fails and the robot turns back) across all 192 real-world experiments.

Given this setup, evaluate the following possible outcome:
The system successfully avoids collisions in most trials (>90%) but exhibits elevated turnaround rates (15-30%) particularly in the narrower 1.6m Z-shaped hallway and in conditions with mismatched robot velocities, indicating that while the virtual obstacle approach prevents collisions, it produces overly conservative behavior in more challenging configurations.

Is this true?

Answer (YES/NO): NO